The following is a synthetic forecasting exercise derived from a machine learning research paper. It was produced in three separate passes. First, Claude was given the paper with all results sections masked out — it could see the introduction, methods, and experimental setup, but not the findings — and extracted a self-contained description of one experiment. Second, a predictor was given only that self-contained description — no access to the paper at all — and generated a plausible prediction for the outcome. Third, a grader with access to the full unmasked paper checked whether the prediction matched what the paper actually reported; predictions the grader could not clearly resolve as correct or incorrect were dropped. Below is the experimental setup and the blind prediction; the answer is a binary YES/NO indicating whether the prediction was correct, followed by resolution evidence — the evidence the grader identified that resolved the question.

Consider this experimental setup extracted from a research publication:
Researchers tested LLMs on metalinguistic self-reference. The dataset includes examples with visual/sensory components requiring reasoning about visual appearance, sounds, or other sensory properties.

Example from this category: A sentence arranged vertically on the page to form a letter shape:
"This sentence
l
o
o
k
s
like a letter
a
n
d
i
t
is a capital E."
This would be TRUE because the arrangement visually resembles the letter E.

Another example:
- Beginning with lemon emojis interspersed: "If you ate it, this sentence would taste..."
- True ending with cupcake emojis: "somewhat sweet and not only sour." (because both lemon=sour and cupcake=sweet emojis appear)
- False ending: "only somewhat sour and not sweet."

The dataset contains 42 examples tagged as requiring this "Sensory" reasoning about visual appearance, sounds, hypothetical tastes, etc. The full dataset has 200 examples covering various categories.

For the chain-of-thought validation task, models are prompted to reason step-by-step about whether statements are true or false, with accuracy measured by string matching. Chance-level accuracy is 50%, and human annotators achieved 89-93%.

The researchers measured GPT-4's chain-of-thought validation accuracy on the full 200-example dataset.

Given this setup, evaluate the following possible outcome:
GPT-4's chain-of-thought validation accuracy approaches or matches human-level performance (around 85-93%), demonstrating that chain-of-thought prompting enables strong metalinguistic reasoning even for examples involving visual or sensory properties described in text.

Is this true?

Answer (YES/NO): NO